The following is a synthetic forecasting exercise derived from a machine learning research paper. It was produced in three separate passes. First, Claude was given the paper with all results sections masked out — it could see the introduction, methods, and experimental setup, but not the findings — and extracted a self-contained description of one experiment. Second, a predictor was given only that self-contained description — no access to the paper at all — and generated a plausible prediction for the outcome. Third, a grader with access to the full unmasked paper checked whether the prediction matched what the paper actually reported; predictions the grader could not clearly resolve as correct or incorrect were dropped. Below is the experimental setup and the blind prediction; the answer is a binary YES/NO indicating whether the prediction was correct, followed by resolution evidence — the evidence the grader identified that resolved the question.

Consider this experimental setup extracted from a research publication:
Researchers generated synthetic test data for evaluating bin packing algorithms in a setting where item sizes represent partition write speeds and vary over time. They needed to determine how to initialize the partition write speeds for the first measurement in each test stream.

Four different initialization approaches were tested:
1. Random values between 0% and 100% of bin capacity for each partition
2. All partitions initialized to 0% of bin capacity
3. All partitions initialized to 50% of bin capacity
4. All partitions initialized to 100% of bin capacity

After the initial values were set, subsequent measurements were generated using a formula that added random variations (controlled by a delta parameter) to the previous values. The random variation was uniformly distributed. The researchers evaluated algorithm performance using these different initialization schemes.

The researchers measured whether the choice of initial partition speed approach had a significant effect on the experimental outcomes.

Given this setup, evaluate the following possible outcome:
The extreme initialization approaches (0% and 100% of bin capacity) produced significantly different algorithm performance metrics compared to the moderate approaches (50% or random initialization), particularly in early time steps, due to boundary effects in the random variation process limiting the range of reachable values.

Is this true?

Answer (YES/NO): NO